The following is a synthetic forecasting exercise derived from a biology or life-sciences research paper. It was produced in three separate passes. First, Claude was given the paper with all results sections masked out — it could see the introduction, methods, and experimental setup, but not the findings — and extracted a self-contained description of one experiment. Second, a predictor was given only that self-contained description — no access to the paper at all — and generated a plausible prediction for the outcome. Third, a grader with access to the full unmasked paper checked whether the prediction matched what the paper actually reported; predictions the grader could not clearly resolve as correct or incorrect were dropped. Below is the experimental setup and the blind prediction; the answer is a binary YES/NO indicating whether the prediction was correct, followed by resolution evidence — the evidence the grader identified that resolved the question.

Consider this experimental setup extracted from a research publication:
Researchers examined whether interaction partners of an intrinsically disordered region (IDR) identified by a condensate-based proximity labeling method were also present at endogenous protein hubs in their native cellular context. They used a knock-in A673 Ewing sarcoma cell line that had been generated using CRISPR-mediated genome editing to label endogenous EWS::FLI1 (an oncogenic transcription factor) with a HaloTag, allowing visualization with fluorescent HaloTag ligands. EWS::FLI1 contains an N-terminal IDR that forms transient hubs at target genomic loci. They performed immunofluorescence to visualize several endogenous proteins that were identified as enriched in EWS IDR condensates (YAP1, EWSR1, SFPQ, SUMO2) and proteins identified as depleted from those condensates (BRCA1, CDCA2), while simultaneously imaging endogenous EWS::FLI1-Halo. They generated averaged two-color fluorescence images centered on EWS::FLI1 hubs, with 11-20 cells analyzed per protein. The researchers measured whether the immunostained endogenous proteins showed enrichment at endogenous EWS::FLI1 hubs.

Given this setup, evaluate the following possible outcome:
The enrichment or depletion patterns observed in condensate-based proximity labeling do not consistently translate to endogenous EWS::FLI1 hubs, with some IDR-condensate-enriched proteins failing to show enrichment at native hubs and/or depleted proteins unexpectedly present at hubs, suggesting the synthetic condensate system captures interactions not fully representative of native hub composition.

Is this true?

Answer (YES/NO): NO